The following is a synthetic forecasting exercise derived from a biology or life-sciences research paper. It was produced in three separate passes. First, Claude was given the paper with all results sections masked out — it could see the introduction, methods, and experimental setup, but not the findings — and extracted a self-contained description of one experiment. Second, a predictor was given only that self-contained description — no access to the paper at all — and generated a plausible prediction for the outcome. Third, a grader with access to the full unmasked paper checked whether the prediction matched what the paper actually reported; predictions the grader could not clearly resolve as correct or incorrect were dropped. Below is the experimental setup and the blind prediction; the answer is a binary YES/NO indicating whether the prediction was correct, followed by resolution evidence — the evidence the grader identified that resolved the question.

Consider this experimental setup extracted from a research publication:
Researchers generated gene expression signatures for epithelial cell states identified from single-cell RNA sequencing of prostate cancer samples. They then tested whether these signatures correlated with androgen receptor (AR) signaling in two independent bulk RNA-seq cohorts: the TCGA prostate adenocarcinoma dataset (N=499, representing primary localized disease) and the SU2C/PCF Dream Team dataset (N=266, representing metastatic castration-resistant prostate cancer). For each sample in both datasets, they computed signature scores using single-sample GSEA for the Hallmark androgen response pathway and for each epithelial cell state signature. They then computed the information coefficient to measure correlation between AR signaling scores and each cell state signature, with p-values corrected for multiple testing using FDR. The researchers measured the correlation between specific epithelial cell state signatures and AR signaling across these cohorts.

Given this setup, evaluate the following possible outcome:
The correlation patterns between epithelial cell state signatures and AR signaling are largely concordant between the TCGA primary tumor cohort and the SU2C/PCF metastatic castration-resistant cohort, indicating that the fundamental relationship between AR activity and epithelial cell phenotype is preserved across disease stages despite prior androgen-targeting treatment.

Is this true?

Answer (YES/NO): YES